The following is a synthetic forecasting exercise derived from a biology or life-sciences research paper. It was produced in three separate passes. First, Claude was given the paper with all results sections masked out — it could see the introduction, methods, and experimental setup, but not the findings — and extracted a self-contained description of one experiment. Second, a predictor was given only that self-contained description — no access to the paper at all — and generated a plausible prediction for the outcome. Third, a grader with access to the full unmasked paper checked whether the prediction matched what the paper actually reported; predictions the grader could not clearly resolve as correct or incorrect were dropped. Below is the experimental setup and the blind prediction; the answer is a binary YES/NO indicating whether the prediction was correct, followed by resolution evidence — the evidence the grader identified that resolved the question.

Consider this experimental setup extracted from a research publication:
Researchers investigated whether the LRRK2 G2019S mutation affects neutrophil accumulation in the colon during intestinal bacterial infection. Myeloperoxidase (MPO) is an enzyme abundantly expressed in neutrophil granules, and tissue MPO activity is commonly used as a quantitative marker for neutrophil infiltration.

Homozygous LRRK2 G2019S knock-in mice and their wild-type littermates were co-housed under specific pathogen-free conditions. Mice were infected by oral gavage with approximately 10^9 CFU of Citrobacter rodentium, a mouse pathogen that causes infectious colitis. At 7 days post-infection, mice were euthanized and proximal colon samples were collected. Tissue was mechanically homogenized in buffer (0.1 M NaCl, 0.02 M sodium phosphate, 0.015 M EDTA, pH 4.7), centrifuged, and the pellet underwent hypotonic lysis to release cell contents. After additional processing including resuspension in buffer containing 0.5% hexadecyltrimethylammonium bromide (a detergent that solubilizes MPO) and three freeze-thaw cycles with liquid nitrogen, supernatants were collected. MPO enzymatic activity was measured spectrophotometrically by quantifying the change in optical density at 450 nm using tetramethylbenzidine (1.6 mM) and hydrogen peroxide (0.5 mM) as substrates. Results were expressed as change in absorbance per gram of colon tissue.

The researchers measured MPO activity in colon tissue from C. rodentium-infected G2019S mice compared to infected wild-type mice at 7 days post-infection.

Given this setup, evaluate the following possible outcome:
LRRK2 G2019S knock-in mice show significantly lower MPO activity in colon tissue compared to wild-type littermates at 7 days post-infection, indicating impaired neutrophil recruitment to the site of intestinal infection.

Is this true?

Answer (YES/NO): NO